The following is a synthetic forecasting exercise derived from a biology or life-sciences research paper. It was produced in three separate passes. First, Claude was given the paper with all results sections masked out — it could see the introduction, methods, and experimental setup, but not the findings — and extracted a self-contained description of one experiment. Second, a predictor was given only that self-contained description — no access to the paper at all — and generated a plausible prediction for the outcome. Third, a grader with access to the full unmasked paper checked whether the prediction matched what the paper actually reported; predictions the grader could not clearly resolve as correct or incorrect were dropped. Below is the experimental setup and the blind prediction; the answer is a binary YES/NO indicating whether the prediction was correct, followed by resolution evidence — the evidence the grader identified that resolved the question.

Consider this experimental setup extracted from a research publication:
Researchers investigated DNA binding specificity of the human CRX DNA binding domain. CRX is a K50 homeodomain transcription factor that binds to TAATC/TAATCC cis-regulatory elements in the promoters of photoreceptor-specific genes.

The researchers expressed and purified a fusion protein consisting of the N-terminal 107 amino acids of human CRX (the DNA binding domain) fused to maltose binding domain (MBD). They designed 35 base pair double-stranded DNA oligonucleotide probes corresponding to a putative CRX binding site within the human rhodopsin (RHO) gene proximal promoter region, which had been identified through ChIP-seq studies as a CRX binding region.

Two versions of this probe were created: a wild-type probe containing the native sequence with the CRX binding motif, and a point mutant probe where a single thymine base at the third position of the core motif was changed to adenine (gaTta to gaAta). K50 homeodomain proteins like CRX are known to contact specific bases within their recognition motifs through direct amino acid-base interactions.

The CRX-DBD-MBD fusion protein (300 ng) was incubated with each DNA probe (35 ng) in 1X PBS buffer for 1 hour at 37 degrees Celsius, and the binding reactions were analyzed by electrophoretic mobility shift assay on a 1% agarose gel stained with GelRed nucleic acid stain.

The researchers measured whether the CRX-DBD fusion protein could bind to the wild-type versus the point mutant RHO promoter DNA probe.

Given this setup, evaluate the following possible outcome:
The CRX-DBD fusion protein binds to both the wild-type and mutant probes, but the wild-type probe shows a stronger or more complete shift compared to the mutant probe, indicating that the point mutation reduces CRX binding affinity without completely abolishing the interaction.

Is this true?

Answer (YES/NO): NO